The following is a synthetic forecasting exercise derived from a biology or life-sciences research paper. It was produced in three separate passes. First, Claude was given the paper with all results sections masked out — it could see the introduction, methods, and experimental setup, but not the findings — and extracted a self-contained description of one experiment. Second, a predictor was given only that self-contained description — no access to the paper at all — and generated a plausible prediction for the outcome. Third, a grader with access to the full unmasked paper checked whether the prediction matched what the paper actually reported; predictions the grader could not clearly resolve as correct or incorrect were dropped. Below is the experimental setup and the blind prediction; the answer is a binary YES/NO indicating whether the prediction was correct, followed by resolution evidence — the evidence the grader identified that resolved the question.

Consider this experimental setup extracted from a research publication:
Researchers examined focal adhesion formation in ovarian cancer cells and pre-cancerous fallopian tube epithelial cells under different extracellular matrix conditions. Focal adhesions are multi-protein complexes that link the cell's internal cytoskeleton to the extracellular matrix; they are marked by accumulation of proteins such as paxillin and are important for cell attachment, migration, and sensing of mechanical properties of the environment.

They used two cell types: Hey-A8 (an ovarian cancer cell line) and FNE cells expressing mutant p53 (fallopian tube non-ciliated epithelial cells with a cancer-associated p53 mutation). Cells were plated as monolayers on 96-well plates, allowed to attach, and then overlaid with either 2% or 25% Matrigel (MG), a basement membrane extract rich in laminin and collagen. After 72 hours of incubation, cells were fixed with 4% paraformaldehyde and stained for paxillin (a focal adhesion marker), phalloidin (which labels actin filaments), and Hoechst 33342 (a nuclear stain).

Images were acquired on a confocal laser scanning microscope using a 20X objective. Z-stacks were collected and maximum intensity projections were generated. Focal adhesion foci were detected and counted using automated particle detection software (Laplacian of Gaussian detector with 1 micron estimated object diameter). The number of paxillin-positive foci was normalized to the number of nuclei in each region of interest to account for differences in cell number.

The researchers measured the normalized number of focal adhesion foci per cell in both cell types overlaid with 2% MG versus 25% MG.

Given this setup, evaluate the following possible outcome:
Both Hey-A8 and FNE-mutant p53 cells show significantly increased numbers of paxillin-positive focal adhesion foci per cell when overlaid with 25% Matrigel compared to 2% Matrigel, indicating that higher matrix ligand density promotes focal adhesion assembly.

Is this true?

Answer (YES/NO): YES